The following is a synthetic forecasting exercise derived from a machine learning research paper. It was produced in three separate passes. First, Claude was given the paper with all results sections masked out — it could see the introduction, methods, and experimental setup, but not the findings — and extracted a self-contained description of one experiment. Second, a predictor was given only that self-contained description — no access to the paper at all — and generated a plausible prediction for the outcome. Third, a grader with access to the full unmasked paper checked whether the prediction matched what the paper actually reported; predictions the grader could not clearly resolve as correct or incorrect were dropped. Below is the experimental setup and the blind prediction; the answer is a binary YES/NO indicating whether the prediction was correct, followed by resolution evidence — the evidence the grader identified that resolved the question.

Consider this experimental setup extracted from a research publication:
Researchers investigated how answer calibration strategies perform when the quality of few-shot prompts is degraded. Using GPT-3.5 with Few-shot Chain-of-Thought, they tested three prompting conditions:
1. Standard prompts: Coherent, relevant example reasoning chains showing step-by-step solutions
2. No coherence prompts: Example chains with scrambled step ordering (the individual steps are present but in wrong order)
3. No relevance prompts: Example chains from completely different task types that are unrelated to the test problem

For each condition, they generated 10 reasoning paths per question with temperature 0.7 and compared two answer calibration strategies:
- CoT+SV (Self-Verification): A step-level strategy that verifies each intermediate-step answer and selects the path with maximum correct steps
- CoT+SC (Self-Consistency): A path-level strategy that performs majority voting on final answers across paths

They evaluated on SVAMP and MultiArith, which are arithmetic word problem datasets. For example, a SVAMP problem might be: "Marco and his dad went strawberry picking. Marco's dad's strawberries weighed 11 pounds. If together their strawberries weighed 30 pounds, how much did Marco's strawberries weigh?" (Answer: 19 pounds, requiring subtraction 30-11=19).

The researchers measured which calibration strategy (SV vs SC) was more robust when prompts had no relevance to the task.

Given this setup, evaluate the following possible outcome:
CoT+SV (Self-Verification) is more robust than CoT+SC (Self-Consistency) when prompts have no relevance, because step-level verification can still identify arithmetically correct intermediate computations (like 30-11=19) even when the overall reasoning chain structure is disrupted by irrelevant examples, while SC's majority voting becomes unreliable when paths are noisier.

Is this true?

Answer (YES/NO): YES